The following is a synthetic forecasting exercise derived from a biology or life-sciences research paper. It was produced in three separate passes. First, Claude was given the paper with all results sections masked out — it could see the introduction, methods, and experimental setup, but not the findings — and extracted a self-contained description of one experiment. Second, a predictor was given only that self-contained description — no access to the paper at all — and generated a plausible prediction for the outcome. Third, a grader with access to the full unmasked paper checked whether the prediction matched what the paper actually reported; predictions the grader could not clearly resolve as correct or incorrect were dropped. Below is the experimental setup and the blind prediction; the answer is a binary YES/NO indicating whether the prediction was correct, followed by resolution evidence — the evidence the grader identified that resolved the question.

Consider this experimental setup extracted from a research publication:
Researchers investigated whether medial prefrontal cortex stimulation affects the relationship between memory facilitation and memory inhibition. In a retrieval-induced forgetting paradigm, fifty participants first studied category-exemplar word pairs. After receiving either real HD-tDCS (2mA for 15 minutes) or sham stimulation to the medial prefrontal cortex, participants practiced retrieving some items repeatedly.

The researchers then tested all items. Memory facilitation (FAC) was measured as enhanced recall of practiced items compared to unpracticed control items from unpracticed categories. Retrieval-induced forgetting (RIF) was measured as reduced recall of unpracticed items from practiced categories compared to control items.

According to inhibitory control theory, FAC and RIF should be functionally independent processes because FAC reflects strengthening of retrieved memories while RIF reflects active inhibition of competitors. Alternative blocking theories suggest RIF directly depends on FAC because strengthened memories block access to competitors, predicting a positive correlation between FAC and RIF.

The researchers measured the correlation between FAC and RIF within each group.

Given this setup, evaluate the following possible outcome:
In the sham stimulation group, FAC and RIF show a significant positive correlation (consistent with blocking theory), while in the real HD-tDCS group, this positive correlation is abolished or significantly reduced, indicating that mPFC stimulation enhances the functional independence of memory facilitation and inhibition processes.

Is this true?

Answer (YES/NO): NO